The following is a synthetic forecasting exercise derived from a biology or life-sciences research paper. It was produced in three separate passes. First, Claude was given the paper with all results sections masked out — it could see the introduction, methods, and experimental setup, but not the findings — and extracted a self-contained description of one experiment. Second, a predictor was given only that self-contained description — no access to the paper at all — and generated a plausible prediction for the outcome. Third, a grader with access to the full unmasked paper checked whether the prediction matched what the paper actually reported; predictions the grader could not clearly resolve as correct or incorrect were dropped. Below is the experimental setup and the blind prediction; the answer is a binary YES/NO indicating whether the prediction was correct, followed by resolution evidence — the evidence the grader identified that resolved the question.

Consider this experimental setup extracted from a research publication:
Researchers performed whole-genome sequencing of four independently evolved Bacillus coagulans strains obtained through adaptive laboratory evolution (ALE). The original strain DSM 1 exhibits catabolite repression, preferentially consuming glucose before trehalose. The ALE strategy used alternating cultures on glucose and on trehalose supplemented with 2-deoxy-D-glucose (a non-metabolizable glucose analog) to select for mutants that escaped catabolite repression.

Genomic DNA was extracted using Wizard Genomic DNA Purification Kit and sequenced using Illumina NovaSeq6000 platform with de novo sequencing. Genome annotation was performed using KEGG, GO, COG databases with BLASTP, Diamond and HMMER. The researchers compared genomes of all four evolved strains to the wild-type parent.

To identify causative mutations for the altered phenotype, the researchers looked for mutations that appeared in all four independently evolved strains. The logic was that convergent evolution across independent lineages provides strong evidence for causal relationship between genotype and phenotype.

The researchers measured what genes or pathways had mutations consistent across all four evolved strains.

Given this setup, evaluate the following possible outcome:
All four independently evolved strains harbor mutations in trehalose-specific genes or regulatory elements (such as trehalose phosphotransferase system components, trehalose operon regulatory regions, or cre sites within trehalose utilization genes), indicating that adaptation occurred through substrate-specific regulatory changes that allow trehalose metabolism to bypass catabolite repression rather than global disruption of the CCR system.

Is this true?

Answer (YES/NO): NO